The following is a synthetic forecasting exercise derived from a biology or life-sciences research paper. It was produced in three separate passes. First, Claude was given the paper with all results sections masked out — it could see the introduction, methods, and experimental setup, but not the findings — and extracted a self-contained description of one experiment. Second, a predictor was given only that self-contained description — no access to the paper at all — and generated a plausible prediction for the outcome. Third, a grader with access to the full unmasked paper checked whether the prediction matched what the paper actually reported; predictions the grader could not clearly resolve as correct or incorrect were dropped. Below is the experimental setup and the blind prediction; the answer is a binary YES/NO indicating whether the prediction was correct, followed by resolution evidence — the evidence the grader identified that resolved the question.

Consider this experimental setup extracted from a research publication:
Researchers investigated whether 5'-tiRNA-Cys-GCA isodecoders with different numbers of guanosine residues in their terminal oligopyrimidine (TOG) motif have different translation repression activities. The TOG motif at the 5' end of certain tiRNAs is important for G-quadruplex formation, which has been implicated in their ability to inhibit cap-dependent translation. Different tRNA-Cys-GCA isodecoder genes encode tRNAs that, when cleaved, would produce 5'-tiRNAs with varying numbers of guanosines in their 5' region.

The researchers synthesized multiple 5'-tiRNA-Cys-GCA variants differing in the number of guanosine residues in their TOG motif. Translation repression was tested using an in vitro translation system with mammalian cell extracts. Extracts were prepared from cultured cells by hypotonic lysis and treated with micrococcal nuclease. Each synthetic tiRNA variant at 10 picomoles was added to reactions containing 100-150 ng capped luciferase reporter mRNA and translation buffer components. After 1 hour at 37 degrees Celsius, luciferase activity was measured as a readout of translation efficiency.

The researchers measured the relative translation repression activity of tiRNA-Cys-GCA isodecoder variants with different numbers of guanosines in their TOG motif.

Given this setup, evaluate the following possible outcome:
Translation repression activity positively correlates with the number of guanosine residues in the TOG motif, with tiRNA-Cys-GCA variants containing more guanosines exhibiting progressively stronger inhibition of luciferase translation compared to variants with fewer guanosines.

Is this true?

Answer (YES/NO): NO